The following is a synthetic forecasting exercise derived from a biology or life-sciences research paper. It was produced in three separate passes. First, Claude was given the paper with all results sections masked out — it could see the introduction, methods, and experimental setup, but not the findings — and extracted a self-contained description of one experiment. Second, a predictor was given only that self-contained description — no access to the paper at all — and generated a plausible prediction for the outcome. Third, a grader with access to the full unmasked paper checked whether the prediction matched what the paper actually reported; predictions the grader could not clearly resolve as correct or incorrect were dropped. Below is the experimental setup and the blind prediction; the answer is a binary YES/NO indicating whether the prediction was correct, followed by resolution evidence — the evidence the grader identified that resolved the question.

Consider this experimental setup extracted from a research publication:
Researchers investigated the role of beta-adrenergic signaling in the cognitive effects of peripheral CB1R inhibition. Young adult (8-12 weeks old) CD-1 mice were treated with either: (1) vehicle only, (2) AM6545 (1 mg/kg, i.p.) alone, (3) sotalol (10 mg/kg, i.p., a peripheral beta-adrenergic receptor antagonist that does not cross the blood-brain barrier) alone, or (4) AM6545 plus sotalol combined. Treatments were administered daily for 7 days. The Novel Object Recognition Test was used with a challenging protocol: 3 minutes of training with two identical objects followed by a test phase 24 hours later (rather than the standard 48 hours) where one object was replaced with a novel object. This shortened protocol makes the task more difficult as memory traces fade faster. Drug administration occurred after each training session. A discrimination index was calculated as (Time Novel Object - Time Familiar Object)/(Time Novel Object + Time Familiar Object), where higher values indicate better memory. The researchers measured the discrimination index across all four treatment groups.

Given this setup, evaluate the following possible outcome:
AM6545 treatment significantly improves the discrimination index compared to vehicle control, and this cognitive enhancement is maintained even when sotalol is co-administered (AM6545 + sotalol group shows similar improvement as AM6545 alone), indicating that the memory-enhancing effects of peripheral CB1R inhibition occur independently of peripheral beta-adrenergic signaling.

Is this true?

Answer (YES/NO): NO